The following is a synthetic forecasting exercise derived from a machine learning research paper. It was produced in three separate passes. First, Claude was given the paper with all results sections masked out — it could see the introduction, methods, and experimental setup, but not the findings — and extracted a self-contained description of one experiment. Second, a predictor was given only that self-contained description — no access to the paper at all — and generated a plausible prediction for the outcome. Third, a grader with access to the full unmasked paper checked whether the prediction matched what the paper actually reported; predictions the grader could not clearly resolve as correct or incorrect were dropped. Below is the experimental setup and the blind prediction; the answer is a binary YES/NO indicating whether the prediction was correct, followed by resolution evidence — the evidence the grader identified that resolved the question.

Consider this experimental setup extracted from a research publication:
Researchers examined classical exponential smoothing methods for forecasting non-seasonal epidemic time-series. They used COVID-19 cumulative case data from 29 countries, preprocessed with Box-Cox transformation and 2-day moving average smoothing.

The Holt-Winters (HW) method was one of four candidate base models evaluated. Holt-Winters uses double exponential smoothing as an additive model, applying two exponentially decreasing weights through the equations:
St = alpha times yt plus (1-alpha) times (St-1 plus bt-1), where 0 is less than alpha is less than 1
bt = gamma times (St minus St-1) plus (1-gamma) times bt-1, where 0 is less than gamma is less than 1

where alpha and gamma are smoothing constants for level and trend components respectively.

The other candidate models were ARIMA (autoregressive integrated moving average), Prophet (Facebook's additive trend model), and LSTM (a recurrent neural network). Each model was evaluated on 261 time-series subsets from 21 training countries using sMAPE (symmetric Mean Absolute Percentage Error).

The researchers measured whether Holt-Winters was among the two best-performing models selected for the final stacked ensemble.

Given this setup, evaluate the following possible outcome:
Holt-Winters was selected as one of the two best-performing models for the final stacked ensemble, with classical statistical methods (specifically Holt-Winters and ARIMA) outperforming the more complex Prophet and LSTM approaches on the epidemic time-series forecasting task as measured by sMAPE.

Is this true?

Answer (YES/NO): NO